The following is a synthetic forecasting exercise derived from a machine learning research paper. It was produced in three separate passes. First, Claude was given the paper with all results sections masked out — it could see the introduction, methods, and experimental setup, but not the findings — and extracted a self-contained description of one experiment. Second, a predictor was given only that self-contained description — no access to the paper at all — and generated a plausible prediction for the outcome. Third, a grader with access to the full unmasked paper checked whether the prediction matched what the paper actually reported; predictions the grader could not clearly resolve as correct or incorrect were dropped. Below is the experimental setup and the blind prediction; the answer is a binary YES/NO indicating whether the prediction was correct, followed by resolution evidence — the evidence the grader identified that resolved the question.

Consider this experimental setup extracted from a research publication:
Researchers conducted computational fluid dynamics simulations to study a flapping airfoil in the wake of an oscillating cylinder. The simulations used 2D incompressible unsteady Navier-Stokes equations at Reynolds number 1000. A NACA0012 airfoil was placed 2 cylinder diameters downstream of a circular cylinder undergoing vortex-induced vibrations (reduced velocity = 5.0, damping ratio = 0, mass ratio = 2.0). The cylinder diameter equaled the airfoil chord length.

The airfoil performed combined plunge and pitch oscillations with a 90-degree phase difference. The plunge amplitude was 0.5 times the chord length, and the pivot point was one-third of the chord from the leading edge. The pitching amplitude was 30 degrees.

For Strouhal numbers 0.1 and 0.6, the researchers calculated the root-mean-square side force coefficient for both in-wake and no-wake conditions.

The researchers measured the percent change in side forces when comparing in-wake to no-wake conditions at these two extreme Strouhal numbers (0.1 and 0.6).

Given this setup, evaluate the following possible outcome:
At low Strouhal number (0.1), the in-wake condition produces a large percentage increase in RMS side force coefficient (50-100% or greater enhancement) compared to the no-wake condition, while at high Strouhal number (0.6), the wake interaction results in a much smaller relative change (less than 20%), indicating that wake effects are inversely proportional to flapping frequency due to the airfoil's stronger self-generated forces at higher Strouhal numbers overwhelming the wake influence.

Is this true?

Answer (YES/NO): NO